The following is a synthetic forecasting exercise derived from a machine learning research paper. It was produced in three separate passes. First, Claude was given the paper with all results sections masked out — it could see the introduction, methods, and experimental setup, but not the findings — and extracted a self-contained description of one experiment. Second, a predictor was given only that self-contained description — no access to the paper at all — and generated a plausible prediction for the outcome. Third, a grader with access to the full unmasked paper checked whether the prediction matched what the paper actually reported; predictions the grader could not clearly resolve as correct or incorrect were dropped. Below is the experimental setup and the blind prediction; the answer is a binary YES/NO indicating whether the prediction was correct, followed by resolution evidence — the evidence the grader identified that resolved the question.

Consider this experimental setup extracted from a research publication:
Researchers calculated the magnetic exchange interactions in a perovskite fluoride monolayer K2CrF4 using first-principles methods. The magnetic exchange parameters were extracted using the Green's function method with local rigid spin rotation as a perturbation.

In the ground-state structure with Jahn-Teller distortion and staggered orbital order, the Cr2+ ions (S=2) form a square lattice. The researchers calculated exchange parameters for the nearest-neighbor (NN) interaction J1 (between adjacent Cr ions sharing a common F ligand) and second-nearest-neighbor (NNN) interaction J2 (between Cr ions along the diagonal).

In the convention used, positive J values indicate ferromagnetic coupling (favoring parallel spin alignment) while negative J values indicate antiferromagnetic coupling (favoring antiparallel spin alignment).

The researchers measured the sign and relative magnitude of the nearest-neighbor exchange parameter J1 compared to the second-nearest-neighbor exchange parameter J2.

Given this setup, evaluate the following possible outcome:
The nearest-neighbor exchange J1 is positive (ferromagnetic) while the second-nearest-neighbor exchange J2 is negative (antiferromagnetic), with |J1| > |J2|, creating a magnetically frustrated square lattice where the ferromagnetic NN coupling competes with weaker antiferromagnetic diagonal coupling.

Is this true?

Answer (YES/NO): NO